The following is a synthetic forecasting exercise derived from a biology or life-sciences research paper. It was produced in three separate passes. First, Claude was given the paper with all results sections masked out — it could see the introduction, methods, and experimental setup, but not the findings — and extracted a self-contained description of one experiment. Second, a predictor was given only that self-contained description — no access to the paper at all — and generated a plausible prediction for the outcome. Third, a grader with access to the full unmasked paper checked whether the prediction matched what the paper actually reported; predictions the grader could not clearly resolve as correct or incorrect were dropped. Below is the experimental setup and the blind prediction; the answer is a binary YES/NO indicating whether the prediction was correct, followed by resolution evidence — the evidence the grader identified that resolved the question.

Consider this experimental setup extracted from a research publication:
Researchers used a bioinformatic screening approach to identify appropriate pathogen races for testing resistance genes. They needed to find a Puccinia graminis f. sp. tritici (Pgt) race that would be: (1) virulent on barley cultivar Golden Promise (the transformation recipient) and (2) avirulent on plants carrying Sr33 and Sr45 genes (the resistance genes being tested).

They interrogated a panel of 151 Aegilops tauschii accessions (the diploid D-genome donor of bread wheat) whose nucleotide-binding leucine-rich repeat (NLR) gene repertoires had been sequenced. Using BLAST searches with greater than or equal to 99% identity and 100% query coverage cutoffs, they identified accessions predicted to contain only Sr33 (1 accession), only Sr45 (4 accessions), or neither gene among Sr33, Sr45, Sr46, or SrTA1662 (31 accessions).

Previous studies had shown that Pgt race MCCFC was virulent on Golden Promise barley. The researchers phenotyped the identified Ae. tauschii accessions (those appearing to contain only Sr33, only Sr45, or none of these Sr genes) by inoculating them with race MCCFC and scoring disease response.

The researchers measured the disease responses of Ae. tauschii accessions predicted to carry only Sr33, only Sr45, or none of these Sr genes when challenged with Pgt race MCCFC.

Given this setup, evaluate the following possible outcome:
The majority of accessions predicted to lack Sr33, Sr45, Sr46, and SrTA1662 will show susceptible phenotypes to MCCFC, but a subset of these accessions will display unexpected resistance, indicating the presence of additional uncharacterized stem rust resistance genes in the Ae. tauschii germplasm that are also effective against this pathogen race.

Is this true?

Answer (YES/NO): NO